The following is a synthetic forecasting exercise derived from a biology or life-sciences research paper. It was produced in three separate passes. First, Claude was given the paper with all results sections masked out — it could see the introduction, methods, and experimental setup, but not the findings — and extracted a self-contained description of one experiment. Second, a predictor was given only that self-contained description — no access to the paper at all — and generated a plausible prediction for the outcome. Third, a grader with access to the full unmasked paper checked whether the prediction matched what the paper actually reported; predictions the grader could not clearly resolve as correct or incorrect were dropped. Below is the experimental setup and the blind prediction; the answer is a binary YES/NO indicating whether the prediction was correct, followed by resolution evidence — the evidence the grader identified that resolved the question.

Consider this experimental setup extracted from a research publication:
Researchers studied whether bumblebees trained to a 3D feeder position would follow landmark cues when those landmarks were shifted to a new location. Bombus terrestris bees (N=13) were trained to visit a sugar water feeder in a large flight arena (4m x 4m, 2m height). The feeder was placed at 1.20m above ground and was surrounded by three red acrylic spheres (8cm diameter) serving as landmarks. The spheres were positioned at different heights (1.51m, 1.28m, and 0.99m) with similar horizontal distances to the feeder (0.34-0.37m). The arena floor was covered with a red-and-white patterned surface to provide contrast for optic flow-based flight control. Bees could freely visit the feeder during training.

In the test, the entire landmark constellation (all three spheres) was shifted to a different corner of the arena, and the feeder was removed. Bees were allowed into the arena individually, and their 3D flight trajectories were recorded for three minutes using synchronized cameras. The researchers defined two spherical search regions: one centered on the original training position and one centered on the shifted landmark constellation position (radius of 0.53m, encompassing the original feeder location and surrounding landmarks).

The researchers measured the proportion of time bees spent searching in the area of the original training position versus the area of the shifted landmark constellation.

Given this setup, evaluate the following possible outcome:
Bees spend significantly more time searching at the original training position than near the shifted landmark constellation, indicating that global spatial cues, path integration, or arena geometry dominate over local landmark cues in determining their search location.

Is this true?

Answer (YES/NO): NO